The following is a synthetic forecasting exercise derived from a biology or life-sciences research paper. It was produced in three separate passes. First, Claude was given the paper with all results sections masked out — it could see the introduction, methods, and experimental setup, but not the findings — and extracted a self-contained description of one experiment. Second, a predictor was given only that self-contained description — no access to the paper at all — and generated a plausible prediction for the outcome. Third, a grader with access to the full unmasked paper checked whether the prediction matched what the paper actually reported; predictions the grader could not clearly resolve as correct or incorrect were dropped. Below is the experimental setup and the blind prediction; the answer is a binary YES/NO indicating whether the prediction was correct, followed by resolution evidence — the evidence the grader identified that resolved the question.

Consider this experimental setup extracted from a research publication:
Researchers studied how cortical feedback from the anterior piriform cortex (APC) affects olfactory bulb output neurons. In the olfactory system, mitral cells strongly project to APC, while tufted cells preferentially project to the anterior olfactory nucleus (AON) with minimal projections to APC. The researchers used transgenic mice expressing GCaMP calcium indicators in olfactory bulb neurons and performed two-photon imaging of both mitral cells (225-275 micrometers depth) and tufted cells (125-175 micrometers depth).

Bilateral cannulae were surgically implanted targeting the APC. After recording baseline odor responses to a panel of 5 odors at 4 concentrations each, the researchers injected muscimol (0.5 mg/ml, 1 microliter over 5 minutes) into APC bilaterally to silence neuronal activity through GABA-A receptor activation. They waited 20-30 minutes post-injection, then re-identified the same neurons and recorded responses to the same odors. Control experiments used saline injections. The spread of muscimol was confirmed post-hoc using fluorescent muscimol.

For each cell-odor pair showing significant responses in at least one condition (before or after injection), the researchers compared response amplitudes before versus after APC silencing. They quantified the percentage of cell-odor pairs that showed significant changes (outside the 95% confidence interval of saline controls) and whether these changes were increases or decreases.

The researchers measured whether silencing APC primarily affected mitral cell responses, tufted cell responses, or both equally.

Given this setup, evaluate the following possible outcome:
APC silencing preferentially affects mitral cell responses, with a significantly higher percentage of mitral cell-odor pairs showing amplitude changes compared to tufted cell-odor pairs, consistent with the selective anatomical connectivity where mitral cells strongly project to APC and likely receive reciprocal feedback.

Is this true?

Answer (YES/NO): YES